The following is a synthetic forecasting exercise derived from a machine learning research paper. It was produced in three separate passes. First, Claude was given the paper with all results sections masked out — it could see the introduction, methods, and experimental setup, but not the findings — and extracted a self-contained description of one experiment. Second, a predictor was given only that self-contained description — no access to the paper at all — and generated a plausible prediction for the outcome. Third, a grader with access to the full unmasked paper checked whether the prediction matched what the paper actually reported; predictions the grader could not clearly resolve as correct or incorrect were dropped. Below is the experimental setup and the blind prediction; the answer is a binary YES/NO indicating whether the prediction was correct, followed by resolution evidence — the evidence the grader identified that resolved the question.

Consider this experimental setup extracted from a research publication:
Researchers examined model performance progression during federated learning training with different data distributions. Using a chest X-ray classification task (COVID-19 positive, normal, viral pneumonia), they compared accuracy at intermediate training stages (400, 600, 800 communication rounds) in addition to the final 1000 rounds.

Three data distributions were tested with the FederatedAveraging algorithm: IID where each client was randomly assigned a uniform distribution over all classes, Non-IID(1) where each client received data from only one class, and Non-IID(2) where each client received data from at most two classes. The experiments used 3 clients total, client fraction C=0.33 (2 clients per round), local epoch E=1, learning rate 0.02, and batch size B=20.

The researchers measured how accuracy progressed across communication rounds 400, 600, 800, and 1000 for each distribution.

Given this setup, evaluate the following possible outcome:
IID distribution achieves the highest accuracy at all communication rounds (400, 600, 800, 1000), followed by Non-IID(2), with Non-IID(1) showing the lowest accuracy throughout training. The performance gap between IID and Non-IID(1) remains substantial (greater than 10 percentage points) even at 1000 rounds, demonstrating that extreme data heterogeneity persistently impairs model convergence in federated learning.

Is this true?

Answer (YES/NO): YES